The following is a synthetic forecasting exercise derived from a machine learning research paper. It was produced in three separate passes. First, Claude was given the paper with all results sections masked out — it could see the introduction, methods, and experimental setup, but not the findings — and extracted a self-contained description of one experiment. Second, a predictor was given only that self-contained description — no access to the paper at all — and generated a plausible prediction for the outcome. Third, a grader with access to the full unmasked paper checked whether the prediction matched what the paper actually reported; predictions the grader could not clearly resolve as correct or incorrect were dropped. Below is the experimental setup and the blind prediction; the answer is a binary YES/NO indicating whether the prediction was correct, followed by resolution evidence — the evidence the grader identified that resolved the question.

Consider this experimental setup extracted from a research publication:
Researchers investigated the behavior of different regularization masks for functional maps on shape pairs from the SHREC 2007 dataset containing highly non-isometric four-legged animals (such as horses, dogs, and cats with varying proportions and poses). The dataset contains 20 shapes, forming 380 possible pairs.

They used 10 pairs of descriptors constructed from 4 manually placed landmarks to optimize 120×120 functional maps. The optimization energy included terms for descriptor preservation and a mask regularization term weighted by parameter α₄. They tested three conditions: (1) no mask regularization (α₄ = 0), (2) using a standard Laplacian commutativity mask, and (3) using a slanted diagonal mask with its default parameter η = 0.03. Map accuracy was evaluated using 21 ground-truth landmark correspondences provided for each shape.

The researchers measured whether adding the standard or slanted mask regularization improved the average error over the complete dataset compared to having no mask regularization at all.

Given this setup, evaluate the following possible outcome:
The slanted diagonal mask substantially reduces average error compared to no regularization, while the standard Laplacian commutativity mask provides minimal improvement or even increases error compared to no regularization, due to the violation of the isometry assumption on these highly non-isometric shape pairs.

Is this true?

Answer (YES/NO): NO